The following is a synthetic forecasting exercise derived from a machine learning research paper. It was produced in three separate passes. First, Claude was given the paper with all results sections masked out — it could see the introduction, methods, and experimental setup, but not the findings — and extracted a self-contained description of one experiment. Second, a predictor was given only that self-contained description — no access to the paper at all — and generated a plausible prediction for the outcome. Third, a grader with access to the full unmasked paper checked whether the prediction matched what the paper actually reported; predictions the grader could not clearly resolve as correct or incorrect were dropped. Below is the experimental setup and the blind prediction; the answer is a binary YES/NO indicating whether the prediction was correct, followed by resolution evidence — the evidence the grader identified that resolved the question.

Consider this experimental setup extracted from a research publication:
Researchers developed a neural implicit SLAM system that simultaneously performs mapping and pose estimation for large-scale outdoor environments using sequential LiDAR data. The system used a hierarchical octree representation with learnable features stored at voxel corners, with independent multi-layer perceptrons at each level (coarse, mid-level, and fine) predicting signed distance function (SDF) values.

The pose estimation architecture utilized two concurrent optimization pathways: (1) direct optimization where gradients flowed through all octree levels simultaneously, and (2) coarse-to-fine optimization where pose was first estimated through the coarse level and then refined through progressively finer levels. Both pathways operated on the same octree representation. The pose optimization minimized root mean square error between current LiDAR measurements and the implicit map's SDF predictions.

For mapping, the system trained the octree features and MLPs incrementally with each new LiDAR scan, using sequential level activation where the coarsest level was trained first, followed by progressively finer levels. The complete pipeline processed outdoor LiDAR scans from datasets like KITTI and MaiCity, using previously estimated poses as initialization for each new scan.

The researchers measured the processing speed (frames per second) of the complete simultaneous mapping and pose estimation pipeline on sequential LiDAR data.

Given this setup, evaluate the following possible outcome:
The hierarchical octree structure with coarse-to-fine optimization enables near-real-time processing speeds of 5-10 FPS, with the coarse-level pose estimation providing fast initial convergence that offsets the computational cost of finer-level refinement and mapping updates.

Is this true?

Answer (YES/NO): NO